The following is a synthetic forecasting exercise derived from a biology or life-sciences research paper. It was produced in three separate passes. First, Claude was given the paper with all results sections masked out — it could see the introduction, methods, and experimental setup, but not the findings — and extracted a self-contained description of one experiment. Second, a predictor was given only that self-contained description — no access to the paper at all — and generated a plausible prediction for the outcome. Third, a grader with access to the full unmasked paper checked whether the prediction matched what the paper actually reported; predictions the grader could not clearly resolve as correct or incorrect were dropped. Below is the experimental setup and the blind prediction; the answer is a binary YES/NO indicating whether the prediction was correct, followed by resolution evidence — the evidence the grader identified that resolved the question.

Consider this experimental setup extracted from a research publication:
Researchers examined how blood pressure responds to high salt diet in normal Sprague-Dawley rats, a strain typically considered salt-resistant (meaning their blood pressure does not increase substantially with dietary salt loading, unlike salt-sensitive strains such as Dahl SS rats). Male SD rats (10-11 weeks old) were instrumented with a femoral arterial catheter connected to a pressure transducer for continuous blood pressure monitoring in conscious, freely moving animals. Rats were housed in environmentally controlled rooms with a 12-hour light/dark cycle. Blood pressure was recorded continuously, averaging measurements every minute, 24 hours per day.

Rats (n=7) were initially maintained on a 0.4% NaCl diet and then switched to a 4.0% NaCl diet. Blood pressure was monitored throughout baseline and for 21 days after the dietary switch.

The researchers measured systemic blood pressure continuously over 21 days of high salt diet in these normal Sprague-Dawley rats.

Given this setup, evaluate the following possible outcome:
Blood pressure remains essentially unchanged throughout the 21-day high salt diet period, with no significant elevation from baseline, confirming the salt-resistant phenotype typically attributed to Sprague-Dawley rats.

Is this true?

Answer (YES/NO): NO